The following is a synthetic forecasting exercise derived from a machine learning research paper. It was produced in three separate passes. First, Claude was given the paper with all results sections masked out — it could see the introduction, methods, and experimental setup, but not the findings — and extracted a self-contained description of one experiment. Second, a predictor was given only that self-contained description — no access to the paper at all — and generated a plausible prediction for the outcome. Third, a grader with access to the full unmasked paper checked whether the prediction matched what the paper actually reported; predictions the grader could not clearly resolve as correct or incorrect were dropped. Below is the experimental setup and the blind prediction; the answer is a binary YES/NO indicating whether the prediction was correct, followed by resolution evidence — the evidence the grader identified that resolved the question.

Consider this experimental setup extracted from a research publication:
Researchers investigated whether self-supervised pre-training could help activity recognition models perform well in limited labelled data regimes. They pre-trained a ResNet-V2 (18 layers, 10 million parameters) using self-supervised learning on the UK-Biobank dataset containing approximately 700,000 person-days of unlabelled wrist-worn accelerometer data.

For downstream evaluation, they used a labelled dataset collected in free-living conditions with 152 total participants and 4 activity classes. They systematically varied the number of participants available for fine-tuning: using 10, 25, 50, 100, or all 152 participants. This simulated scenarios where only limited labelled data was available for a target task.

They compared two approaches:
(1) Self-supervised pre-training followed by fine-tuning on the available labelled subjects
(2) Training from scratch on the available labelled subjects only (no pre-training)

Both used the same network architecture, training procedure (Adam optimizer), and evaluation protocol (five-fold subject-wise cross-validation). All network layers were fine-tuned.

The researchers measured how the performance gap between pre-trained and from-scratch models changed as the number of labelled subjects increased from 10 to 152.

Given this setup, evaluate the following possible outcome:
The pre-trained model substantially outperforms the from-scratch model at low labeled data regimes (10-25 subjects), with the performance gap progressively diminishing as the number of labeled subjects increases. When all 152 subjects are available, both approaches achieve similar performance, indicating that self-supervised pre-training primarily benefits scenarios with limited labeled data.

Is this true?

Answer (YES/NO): NO